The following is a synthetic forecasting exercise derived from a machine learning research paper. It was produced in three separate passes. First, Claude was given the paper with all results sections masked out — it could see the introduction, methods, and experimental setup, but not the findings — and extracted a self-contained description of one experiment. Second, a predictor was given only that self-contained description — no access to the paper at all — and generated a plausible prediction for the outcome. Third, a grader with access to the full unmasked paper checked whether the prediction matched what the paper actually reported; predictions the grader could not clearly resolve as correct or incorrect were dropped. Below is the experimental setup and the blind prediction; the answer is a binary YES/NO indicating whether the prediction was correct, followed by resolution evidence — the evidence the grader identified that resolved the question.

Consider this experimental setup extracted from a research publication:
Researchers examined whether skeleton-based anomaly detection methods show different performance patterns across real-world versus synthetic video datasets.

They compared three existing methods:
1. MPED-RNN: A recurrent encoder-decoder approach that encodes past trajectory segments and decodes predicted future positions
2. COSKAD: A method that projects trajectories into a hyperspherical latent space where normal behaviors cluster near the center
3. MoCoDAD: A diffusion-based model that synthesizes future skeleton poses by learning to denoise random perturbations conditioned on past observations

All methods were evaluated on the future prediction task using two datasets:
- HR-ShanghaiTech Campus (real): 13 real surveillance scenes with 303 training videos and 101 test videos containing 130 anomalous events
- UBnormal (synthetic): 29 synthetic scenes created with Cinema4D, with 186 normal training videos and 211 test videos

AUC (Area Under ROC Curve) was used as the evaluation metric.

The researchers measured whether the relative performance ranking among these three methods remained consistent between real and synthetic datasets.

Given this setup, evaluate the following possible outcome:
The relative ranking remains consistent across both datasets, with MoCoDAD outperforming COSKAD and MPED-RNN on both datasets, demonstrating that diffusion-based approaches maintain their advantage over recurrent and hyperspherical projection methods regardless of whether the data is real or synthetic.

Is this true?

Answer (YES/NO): YES